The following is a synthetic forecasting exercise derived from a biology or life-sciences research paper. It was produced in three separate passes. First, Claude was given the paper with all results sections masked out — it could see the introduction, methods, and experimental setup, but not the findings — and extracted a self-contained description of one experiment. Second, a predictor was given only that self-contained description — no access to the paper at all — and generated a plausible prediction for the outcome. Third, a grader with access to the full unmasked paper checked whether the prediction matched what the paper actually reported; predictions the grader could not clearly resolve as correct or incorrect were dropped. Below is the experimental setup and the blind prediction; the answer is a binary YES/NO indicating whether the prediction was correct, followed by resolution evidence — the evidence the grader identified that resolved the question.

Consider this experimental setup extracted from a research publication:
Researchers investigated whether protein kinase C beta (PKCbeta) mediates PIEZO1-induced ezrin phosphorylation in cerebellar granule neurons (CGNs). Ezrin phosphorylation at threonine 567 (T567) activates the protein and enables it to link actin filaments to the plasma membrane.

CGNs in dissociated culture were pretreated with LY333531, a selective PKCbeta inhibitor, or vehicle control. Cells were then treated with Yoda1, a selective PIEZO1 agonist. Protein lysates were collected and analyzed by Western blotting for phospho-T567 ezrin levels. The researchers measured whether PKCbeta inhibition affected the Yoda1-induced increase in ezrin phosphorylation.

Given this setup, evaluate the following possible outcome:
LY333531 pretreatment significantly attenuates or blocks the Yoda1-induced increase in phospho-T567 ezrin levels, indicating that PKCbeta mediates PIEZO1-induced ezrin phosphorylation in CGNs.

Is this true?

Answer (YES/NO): YES